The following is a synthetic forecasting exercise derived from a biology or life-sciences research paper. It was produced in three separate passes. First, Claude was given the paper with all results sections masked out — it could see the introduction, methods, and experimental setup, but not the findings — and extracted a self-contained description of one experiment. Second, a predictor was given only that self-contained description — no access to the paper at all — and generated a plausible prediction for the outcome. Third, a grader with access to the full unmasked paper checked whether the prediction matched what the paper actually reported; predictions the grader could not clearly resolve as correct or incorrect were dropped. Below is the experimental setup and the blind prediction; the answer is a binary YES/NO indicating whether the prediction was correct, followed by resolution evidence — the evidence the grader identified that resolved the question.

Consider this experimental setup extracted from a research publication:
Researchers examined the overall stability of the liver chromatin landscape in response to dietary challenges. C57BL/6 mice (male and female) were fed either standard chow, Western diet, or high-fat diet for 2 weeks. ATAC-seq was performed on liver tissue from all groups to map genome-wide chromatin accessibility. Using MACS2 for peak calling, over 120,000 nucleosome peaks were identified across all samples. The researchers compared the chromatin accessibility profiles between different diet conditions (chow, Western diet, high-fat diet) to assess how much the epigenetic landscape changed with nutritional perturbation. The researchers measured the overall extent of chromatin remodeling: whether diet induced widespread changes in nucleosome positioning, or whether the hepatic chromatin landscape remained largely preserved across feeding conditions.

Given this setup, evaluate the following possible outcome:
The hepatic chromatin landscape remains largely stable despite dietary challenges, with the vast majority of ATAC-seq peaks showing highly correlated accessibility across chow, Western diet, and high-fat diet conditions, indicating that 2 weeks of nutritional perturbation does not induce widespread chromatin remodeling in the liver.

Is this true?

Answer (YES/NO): YES